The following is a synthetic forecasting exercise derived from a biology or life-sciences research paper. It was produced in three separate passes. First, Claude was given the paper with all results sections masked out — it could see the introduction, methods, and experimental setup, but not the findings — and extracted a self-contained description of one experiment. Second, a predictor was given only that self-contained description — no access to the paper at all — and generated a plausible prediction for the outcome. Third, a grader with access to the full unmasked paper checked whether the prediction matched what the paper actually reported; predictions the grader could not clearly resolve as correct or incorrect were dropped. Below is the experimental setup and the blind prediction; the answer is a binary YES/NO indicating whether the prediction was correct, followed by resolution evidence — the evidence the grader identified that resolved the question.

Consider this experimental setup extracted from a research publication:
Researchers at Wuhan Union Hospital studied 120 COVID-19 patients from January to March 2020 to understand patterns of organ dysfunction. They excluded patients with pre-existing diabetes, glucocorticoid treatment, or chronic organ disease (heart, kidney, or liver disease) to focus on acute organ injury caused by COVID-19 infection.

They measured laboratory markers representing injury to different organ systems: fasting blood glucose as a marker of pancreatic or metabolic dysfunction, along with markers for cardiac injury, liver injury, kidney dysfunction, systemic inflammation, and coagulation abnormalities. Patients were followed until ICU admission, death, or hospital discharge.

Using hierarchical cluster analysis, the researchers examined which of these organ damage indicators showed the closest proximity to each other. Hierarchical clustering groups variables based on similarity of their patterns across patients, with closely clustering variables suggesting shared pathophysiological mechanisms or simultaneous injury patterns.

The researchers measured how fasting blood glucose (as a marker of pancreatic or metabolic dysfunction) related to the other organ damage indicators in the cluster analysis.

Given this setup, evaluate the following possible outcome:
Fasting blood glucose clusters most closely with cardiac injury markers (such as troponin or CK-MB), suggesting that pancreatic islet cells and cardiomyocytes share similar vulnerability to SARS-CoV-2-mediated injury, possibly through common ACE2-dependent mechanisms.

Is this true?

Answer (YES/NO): NO